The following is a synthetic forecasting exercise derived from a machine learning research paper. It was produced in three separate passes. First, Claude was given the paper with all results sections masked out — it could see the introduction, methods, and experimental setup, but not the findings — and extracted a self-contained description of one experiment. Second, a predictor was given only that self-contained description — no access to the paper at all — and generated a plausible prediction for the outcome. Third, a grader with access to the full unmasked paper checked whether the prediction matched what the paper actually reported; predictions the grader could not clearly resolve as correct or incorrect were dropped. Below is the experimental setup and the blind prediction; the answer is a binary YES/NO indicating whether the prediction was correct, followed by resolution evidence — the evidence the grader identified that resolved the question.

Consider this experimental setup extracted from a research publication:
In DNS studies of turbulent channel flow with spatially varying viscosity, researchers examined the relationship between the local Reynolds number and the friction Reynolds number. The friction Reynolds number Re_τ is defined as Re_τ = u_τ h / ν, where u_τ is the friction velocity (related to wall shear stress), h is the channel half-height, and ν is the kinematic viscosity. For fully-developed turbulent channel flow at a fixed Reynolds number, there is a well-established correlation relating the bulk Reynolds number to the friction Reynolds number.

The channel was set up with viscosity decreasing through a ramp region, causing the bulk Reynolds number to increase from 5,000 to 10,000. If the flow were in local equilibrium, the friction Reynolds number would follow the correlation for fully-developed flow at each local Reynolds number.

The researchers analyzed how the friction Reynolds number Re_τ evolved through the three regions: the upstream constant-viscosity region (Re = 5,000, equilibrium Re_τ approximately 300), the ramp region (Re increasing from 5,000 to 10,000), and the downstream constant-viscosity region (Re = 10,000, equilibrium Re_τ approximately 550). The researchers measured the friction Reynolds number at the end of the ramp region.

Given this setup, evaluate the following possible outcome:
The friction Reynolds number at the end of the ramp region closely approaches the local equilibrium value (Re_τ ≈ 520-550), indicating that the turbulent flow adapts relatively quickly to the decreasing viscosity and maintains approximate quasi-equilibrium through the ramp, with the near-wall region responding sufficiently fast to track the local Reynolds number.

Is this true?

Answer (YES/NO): NO